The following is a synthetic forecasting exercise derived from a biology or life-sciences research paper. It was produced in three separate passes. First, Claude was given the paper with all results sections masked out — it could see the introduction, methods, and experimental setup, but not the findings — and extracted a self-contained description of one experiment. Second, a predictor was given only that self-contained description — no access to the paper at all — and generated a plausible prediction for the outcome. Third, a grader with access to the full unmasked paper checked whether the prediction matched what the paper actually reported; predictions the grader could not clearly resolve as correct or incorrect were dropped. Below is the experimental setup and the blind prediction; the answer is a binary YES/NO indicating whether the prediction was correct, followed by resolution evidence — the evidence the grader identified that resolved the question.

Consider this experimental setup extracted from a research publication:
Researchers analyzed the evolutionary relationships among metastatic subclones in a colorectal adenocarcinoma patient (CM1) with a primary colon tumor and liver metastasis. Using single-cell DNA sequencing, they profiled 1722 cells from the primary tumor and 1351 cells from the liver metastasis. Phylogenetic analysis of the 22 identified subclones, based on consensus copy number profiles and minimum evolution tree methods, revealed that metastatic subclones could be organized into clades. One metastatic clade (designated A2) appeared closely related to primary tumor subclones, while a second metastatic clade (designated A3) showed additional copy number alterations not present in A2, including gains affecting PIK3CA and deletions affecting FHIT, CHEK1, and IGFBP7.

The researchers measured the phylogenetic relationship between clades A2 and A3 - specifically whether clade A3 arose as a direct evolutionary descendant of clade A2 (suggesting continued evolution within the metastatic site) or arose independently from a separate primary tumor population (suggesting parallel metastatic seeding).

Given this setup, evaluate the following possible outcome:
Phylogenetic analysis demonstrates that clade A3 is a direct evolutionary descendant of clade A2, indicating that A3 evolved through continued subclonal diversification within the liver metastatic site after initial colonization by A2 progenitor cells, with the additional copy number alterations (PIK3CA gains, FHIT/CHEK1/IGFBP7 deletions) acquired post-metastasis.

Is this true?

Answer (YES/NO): YES